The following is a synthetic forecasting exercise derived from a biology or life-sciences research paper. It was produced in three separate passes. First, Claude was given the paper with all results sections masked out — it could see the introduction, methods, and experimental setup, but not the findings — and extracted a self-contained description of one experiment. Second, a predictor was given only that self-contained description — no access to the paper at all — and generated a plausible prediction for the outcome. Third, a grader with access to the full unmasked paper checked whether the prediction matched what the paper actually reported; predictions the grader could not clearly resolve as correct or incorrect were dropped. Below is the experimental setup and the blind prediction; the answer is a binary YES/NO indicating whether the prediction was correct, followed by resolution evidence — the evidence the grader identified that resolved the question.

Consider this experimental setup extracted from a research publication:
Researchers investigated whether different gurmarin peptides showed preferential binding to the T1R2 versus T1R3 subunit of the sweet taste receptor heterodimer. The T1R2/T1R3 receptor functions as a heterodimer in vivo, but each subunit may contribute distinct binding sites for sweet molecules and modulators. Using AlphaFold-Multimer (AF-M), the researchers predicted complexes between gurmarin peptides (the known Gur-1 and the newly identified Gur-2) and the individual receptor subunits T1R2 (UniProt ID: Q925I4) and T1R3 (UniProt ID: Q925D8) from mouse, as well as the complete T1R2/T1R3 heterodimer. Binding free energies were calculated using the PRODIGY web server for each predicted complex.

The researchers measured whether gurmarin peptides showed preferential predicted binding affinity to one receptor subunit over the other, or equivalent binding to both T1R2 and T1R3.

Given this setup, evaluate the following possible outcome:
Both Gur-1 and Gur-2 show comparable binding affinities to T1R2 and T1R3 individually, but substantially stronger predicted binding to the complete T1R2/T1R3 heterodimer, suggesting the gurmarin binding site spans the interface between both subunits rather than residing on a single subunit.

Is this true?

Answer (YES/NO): NO